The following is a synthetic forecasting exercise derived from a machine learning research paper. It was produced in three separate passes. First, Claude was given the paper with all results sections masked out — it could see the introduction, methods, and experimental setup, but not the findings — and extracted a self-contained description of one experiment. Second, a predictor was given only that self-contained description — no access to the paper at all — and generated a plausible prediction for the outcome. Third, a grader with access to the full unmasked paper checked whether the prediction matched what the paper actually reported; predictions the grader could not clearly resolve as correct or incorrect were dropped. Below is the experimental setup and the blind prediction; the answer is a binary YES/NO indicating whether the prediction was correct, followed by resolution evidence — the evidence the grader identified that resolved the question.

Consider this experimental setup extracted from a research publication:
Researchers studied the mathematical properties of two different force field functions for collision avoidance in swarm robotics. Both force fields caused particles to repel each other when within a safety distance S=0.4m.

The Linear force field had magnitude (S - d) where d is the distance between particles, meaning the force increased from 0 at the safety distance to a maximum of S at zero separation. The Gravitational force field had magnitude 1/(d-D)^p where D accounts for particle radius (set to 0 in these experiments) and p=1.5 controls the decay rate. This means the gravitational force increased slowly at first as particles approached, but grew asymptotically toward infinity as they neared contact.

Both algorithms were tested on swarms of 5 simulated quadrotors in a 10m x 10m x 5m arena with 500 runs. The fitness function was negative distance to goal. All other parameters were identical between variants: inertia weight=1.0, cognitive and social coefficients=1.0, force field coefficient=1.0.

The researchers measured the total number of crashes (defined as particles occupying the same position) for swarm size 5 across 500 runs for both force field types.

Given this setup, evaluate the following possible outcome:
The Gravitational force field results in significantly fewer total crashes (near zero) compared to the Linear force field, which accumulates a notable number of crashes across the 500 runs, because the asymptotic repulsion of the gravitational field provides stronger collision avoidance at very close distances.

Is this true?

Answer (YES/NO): NO